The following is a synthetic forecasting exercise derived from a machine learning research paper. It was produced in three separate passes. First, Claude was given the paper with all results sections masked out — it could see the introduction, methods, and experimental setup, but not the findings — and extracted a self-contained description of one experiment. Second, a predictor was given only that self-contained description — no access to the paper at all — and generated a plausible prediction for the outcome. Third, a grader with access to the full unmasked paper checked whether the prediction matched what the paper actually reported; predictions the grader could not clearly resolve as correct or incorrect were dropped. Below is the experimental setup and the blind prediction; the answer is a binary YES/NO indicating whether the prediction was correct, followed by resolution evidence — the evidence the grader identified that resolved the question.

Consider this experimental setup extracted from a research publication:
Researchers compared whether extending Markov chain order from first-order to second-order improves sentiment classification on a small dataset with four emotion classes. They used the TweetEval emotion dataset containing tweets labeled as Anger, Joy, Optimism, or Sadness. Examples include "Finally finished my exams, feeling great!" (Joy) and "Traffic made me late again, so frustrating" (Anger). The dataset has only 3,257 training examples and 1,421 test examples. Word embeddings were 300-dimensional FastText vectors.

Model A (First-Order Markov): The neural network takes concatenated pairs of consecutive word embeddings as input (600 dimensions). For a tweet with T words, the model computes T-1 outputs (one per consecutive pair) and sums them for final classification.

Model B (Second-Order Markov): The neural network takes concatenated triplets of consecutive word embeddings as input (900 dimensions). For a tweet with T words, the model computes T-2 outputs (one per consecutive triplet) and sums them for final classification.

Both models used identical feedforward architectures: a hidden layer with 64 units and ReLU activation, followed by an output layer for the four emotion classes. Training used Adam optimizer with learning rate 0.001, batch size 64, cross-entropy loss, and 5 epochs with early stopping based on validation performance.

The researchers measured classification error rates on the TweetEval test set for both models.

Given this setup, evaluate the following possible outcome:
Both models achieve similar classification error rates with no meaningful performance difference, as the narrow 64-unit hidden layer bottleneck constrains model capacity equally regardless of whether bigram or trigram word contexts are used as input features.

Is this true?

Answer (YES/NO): NO